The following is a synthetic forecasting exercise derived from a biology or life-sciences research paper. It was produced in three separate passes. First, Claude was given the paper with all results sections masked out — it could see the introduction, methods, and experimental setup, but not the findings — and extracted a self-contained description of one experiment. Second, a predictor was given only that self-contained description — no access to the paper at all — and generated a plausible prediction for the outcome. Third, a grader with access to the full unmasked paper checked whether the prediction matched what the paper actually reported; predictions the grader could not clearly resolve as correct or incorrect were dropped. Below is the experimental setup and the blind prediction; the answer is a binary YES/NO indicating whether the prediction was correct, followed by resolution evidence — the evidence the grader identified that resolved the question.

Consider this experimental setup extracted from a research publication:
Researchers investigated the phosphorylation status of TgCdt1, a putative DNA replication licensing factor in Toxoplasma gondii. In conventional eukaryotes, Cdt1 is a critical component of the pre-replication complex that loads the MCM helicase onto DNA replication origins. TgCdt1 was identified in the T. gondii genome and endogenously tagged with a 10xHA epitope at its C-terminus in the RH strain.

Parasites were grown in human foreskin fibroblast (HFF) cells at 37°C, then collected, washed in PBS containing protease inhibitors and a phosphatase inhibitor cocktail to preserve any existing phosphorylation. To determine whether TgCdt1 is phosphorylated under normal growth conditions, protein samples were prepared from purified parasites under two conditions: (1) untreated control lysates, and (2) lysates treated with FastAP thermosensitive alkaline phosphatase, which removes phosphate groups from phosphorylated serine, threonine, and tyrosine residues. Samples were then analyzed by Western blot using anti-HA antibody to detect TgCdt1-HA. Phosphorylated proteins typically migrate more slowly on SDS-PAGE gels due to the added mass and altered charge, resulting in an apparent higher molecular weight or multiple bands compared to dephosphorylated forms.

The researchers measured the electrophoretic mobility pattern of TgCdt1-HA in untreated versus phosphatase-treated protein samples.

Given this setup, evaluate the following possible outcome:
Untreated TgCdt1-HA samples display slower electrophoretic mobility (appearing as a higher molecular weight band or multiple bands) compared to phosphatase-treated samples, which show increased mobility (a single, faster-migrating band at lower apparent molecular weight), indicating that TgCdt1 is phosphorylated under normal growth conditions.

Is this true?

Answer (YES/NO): YES